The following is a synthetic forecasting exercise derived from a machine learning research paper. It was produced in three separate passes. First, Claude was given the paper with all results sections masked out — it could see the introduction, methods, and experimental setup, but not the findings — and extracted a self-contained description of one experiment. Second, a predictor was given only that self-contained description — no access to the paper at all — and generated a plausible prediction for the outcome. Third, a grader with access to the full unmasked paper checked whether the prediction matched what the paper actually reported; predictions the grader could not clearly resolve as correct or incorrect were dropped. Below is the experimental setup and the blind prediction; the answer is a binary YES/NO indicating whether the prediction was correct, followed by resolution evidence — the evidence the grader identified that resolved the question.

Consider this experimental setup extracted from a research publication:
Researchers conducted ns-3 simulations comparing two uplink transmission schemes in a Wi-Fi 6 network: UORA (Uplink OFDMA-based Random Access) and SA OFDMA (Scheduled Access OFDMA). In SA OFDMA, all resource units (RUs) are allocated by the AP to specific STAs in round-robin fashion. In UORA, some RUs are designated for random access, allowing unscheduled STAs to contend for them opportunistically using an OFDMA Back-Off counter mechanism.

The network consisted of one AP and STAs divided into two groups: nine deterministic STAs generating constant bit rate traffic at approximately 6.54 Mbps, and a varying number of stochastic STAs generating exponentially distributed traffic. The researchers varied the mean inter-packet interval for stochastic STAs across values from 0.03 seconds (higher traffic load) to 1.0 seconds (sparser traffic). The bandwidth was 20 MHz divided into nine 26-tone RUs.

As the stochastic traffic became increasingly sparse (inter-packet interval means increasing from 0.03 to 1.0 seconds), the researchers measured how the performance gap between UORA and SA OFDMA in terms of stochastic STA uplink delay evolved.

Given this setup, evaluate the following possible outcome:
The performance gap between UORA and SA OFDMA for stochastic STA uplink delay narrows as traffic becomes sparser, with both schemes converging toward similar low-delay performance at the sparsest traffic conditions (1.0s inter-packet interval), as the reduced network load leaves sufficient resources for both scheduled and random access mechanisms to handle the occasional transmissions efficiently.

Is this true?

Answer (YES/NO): NO